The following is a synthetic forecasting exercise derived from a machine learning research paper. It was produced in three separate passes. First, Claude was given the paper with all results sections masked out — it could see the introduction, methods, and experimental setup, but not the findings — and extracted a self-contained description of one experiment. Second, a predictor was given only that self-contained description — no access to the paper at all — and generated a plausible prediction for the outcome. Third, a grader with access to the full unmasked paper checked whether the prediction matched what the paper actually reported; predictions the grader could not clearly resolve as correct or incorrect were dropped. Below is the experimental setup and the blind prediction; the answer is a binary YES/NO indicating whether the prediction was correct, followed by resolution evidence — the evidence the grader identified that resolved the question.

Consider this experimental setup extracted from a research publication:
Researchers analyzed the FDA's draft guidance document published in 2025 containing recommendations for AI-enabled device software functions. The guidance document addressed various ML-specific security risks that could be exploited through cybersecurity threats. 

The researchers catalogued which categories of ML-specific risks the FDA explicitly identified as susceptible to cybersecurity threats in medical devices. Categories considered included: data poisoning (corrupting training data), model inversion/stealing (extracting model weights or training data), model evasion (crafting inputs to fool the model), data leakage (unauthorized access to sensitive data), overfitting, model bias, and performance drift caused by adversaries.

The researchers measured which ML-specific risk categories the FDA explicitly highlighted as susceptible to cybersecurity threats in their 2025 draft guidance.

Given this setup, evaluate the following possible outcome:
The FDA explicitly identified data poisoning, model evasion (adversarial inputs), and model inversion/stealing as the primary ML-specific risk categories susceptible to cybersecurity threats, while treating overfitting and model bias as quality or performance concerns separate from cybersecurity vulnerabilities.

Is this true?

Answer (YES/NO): NO